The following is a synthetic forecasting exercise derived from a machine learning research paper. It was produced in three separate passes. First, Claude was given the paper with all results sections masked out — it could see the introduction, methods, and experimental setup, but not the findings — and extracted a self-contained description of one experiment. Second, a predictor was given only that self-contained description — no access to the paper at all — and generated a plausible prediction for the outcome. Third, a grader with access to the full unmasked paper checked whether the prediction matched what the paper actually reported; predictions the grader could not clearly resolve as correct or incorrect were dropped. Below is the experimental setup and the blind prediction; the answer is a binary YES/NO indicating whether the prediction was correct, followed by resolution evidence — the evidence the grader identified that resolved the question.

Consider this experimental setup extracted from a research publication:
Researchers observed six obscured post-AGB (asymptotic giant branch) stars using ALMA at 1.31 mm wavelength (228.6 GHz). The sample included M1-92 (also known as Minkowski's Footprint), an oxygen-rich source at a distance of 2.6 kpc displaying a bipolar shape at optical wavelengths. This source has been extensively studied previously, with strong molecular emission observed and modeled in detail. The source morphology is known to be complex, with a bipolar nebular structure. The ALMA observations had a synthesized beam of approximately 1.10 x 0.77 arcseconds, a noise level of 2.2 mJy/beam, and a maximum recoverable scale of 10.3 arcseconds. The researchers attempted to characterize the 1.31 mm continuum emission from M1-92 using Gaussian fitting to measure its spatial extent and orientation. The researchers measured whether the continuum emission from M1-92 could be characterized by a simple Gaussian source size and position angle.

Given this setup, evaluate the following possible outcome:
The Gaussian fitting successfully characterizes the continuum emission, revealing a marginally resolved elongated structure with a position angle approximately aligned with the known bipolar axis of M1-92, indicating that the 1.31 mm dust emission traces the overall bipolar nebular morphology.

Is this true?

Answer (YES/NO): NO